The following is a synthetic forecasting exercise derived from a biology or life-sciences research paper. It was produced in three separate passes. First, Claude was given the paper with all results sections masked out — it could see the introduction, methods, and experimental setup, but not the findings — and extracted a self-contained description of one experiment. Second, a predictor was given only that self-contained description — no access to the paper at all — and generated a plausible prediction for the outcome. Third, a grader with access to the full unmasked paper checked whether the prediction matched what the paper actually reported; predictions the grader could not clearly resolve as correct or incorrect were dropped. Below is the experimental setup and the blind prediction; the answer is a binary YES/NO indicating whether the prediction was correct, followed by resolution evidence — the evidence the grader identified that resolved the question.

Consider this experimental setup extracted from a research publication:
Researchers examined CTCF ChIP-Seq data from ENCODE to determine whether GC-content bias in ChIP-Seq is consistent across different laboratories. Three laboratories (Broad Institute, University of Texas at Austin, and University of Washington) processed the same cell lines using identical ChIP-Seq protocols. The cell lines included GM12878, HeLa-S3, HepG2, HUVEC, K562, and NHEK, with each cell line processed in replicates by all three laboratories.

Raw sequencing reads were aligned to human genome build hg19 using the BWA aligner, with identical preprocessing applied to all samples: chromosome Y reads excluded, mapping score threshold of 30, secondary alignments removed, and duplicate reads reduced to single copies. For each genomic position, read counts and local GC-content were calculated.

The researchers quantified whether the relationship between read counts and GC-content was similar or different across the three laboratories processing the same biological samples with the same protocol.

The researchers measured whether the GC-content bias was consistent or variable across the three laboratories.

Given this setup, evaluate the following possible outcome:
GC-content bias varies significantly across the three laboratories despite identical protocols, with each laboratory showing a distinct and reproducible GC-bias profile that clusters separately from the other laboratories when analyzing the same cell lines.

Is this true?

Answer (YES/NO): NO